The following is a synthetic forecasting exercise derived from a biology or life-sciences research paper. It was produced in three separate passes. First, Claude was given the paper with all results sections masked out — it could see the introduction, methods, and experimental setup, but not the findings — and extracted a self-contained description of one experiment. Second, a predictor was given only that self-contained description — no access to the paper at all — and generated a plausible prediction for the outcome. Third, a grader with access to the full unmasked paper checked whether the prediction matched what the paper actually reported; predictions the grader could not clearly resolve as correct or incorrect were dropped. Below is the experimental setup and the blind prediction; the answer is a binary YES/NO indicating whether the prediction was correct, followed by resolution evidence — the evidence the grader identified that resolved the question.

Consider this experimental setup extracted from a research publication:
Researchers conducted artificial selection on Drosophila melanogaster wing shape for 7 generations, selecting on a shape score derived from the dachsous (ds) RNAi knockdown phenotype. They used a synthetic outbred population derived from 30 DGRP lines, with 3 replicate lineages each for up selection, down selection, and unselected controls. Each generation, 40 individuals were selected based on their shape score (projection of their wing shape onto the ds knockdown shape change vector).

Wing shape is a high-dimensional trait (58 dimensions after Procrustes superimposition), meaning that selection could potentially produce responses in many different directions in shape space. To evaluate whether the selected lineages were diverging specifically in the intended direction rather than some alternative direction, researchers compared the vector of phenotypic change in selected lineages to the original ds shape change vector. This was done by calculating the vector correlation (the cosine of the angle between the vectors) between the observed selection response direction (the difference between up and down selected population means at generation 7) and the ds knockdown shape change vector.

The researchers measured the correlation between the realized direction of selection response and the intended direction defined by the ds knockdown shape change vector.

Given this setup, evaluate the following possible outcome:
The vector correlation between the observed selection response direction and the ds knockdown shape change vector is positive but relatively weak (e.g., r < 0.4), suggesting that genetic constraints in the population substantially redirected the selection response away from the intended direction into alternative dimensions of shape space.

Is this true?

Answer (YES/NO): NO